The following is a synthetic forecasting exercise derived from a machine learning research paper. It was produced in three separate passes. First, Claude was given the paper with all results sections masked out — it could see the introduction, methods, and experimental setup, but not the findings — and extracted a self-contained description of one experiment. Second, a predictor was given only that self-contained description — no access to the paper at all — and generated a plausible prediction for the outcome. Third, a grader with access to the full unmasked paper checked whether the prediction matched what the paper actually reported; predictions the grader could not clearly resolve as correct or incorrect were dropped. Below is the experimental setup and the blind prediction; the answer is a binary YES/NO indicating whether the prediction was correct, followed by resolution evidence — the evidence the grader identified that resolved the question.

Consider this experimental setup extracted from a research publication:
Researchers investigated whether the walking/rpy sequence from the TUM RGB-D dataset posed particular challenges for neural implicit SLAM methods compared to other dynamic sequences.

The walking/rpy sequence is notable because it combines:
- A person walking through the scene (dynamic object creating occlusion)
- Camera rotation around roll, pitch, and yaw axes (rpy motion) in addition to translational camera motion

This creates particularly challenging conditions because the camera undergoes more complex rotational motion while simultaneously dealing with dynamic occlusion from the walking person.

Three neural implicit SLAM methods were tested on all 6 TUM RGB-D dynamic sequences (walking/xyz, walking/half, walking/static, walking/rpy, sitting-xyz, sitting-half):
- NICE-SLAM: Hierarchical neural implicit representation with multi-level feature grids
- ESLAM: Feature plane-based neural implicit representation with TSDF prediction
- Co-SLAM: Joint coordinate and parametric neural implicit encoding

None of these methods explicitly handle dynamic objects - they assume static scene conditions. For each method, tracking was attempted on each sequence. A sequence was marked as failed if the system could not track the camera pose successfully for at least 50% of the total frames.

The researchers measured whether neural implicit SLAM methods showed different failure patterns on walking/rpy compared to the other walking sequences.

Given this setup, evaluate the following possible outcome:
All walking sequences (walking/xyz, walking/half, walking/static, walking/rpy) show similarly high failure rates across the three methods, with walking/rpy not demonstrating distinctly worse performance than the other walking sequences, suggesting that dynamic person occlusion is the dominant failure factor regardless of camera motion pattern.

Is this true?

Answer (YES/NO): NO